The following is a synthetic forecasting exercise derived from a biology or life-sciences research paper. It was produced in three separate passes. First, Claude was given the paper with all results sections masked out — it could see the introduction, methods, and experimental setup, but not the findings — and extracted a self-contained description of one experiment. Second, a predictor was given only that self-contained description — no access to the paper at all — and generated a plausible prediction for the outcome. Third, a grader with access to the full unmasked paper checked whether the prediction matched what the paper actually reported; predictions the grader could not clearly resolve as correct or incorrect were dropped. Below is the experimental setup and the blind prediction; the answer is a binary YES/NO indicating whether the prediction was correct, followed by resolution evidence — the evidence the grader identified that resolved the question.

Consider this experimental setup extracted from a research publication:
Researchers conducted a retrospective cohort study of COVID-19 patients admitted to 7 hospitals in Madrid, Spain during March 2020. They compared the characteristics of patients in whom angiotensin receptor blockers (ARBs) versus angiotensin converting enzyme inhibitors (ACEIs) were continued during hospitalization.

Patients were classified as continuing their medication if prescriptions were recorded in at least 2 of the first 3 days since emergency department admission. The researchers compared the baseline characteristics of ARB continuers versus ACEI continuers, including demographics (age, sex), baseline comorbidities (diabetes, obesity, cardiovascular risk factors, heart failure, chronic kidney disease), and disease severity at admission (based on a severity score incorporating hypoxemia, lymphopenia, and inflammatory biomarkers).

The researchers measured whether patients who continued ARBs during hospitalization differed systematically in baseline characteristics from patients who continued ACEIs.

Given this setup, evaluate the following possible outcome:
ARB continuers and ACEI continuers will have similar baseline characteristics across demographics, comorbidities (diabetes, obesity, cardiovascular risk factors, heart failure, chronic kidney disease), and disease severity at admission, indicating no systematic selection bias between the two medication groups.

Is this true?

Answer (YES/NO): YES